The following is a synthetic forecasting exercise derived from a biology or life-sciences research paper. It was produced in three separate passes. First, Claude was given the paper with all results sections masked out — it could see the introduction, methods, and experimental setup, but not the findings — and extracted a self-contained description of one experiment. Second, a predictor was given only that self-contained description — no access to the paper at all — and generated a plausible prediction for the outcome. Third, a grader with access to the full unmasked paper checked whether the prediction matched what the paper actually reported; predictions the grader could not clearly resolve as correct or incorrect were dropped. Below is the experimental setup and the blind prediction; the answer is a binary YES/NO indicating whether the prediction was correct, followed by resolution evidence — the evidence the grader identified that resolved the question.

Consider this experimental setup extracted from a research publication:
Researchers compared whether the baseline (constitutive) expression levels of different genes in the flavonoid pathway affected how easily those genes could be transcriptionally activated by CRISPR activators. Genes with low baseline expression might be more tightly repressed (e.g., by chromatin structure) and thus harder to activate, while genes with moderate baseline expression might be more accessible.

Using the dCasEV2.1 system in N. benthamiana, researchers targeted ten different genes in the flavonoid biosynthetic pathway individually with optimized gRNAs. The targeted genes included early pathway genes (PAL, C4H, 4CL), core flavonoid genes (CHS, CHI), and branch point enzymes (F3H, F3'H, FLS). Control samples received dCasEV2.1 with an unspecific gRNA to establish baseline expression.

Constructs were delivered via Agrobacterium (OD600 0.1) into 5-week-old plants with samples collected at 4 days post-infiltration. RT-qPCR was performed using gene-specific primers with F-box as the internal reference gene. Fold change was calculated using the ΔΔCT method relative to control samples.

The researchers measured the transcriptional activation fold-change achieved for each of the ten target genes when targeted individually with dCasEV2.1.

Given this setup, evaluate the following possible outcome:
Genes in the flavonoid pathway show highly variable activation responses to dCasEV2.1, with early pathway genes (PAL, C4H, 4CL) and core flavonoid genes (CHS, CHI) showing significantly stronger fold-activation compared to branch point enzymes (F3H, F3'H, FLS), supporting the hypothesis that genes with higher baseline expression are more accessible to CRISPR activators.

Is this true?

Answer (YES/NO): NO